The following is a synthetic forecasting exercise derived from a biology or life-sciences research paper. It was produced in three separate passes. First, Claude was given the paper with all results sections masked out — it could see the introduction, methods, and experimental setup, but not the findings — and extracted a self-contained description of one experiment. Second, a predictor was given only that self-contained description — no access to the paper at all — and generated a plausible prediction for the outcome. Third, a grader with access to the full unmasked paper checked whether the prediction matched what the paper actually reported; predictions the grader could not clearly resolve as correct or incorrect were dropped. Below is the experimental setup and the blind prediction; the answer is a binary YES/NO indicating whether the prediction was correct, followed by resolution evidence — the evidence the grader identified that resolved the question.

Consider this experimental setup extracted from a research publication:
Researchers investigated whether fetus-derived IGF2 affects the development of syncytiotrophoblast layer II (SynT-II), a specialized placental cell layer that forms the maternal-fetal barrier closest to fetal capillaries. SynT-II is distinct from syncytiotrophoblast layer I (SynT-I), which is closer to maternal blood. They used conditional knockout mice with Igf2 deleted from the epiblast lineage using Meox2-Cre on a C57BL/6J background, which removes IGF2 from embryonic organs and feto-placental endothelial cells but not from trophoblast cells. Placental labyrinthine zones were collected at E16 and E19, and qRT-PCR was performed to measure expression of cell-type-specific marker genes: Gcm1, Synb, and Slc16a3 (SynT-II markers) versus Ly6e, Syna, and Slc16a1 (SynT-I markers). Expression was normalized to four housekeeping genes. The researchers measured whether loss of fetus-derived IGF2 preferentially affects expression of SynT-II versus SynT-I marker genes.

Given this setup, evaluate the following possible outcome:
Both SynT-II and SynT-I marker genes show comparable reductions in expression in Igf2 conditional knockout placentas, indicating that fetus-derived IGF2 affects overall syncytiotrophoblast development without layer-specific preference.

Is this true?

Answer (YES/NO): NO